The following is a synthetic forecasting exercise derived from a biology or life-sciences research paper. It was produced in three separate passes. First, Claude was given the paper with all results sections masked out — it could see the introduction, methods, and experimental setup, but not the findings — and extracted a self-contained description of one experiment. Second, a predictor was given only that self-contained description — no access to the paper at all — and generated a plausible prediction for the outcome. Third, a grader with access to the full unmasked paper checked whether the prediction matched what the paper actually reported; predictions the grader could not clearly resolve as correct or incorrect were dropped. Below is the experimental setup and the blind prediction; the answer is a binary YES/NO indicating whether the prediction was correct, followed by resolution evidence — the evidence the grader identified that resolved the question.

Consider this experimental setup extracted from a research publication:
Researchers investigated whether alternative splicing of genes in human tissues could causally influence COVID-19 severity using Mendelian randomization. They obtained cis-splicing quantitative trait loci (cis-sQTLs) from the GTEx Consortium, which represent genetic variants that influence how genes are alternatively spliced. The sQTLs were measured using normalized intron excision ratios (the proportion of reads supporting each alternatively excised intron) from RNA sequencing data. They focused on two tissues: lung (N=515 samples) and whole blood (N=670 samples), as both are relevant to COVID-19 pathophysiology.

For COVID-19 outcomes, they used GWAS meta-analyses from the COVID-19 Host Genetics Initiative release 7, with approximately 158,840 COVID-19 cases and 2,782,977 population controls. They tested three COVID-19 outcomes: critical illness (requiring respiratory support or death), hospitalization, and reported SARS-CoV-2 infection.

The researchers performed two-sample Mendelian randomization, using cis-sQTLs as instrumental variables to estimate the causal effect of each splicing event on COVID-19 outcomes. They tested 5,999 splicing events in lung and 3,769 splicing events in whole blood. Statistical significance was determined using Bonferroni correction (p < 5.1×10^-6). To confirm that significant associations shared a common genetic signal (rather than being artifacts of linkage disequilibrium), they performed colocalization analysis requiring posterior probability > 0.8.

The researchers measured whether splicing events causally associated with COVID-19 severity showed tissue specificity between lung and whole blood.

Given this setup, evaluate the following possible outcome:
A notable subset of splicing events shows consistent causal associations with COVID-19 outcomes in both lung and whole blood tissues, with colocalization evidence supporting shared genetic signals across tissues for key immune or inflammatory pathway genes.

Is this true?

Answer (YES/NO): NO